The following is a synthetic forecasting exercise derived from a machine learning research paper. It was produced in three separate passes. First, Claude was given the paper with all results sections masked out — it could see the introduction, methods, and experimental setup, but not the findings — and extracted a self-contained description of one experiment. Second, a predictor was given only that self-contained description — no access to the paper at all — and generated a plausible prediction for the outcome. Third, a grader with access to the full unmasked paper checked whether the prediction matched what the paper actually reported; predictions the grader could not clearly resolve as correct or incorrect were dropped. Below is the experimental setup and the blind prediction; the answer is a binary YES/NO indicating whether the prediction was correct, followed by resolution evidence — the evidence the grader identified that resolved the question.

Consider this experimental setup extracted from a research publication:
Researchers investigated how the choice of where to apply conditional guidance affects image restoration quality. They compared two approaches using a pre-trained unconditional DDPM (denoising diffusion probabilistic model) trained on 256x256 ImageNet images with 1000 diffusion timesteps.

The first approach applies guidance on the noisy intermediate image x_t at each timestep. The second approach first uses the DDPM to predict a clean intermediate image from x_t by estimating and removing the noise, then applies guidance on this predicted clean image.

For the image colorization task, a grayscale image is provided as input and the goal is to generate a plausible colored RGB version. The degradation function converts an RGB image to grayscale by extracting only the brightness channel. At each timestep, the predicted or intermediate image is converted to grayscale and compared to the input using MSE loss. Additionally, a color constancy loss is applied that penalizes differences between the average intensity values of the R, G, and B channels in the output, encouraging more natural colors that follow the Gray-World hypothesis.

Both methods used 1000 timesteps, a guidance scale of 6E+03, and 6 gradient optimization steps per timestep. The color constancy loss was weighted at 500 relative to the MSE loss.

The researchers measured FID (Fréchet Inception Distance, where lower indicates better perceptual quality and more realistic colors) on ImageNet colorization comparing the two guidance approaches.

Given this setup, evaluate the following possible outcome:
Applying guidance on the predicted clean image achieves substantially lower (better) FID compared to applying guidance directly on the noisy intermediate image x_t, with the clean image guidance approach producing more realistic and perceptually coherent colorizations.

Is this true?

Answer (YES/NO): YES